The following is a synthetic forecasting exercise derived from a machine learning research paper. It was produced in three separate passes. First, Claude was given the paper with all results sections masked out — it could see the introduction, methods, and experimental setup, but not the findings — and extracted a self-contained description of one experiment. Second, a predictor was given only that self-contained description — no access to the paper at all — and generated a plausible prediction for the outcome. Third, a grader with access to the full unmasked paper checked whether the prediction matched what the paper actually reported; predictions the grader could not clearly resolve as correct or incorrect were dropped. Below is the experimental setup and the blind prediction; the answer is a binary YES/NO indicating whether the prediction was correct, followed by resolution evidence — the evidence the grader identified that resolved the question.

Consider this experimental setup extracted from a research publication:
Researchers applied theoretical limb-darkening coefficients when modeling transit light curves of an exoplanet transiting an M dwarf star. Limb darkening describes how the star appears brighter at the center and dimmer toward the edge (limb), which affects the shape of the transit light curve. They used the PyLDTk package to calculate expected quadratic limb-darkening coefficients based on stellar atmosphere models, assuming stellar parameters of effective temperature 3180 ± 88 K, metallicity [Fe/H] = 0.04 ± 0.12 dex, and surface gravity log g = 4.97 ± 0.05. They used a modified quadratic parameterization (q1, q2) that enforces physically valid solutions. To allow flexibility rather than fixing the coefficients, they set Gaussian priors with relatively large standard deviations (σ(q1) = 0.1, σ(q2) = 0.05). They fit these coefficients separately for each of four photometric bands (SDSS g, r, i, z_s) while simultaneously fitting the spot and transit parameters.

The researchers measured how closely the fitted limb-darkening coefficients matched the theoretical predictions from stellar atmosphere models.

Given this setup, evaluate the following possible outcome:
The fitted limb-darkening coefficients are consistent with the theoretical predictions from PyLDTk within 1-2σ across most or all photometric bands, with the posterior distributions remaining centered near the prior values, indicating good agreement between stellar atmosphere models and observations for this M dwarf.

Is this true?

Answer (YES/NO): NO